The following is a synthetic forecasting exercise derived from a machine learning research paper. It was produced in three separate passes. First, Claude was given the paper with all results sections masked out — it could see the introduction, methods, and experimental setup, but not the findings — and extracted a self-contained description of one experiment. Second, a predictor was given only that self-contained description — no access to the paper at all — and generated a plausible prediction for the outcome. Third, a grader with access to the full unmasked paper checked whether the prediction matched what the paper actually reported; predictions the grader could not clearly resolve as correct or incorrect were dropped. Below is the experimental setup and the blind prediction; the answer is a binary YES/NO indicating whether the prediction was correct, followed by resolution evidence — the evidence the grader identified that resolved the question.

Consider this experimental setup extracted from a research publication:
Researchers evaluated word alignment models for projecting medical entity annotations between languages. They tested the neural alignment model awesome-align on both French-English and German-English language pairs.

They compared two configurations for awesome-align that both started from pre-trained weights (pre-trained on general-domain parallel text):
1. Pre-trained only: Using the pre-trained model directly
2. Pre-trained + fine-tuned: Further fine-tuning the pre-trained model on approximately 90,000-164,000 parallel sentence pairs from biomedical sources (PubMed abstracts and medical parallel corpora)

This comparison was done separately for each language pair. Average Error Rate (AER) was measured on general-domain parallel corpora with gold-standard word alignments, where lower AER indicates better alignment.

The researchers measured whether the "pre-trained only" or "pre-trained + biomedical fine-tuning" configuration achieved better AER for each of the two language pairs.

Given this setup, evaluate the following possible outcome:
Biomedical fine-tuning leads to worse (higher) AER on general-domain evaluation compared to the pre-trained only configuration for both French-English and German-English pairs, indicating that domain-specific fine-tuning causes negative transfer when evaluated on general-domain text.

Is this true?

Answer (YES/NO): NO